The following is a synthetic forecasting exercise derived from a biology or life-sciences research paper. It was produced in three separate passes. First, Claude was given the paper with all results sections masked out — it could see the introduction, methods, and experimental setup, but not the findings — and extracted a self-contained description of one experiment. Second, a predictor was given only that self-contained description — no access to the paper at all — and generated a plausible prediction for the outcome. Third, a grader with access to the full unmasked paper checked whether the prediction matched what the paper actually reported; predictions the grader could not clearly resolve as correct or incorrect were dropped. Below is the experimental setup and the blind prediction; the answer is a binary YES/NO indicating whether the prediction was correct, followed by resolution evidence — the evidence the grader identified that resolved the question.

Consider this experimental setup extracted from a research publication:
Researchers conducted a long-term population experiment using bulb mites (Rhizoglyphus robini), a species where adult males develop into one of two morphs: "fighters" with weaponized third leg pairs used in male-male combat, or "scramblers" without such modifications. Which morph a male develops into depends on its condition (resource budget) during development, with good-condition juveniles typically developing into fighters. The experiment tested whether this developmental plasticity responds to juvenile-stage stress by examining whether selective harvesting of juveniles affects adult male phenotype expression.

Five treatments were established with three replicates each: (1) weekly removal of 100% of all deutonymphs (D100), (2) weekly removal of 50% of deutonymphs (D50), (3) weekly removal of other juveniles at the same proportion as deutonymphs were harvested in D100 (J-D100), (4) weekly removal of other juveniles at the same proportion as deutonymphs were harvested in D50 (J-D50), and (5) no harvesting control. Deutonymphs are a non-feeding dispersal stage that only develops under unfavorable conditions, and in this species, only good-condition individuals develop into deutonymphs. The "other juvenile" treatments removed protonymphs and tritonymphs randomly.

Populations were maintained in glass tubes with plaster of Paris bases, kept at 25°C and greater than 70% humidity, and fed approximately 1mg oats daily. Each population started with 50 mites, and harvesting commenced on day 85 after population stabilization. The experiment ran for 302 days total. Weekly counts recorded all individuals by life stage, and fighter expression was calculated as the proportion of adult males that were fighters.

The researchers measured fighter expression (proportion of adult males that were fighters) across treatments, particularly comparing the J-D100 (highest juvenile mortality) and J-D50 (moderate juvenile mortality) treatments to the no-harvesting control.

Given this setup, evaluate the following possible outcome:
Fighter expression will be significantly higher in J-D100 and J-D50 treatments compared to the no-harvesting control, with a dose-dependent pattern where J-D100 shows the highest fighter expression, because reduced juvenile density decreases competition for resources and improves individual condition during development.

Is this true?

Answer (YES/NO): NO